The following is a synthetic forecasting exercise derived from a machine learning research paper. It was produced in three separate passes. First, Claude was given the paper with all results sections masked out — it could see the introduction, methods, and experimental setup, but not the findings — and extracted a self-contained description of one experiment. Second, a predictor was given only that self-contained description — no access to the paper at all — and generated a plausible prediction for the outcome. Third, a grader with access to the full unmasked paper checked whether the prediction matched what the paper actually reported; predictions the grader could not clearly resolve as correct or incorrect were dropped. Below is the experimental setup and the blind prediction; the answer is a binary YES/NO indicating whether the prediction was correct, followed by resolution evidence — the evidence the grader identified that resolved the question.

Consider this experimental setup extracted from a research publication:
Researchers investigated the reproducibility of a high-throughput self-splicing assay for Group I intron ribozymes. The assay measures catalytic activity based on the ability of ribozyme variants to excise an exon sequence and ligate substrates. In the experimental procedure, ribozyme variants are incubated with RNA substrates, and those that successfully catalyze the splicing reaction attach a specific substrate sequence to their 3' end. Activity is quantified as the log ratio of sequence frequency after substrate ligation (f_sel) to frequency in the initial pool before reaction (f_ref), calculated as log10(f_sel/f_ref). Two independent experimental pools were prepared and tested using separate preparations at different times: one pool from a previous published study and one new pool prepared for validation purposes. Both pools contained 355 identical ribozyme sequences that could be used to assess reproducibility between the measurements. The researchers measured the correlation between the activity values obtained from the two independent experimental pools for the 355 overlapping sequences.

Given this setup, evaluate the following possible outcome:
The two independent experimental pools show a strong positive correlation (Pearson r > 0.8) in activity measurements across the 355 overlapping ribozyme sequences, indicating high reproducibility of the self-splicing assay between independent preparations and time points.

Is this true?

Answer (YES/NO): YES